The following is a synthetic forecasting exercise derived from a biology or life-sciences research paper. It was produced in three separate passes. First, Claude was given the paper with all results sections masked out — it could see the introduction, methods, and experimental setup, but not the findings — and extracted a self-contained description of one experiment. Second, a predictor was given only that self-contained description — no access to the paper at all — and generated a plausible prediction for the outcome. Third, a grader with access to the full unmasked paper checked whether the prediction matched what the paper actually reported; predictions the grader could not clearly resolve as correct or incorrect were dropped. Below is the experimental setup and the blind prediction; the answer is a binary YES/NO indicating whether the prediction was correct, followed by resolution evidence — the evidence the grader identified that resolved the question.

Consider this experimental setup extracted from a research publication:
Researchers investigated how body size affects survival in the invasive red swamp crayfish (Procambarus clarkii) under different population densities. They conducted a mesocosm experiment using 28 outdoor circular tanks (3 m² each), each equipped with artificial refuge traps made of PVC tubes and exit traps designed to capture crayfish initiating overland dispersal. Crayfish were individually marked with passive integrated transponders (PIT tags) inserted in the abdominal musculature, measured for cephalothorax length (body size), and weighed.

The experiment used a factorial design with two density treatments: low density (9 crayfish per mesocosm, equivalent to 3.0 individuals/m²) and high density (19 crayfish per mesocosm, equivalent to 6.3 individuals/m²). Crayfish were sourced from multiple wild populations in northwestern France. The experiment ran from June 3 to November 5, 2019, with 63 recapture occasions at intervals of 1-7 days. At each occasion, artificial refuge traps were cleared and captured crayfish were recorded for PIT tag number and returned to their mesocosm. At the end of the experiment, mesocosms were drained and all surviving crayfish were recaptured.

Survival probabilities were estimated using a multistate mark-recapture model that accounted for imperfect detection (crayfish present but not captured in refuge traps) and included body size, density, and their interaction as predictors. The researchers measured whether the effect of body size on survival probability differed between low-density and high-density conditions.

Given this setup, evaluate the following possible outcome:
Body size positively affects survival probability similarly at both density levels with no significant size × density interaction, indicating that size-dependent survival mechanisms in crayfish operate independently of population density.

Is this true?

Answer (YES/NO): NO